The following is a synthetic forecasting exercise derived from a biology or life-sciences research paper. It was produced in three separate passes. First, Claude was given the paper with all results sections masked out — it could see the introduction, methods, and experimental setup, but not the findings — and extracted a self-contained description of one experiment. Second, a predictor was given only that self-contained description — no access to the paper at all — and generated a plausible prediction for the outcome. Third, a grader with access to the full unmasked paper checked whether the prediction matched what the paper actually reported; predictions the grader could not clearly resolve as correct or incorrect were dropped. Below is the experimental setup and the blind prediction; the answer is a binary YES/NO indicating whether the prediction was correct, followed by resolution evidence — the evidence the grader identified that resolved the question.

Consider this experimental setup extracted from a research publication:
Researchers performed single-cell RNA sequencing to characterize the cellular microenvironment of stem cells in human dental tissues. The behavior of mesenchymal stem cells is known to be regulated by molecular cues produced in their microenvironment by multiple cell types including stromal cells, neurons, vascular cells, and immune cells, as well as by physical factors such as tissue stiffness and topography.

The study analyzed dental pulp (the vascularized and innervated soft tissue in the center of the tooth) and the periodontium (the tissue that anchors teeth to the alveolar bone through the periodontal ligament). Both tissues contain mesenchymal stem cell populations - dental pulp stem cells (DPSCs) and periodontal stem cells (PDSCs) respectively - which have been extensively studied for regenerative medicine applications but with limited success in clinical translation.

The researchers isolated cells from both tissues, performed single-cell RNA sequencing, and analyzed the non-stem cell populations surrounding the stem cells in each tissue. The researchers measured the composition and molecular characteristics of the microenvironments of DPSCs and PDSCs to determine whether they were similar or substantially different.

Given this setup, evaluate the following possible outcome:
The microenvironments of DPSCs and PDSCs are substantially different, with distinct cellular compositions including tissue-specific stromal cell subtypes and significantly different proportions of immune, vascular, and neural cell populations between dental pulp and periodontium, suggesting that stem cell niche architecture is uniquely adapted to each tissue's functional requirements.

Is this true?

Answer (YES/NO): NO